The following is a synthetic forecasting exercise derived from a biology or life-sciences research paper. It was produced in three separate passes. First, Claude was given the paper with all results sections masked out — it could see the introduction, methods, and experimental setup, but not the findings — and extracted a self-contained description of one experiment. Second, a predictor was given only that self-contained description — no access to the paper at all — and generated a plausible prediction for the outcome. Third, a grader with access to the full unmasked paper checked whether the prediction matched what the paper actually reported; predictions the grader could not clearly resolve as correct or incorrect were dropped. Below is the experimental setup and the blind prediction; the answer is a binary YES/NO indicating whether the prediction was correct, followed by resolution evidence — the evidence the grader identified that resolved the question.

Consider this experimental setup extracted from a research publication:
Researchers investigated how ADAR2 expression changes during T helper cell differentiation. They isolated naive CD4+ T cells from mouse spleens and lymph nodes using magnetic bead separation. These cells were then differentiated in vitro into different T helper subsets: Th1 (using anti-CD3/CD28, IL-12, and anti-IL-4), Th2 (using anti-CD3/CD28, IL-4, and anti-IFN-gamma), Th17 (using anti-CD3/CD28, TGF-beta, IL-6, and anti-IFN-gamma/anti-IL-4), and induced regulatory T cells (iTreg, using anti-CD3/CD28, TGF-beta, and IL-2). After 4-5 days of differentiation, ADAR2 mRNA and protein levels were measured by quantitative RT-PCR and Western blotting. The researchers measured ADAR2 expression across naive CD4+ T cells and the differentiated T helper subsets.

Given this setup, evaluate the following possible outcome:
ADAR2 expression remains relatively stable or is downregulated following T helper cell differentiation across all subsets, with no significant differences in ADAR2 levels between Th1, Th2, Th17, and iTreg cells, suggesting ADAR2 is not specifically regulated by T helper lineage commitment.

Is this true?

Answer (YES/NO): NO